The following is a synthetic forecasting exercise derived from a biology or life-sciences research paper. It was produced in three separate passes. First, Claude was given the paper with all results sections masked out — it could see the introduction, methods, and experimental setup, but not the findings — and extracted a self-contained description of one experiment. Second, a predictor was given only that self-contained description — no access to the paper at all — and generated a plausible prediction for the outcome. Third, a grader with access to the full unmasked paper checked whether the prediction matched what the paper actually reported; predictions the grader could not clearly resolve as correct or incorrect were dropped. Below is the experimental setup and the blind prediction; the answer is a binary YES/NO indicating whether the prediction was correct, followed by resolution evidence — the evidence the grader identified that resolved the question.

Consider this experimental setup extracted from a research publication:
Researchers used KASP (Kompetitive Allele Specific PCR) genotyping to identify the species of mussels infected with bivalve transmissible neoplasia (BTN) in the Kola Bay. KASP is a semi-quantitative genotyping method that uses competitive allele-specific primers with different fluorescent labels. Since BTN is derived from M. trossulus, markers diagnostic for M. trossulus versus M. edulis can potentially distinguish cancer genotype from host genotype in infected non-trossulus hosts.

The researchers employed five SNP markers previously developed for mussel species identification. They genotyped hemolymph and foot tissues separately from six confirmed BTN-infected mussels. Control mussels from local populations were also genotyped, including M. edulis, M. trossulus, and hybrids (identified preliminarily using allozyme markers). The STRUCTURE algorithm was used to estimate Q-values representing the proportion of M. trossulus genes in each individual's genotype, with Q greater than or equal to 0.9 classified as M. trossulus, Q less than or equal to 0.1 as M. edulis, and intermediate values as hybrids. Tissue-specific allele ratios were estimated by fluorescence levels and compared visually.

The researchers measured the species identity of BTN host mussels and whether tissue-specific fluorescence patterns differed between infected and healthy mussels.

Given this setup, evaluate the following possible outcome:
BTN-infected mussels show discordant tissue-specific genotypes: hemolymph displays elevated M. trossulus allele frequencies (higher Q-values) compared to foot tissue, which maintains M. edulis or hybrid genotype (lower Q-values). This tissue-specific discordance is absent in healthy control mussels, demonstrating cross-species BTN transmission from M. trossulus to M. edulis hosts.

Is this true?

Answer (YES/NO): NO